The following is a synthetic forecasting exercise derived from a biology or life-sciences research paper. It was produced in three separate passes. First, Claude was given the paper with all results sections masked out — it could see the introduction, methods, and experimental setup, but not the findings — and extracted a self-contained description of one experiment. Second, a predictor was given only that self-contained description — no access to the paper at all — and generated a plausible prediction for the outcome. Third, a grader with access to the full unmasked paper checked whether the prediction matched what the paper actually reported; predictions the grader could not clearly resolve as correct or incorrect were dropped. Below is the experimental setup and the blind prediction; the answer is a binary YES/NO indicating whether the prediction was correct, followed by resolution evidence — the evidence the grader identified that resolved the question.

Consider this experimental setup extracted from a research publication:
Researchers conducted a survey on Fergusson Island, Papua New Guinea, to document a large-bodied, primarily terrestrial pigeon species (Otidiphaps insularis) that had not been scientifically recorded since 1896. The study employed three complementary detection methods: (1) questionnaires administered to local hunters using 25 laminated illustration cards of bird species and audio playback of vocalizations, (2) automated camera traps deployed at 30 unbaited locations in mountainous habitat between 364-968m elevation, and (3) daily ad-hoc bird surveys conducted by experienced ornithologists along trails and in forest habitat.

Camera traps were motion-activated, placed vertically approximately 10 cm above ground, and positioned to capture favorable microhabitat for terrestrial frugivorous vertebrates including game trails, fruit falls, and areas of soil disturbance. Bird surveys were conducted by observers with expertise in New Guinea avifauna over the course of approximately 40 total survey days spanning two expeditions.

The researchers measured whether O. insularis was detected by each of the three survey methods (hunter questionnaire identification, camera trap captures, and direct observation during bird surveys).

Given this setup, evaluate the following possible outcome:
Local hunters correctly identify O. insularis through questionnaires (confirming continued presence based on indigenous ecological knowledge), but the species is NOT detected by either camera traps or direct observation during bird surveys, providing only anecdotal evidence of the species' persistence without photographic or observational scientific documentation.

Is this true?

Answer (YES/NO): NO